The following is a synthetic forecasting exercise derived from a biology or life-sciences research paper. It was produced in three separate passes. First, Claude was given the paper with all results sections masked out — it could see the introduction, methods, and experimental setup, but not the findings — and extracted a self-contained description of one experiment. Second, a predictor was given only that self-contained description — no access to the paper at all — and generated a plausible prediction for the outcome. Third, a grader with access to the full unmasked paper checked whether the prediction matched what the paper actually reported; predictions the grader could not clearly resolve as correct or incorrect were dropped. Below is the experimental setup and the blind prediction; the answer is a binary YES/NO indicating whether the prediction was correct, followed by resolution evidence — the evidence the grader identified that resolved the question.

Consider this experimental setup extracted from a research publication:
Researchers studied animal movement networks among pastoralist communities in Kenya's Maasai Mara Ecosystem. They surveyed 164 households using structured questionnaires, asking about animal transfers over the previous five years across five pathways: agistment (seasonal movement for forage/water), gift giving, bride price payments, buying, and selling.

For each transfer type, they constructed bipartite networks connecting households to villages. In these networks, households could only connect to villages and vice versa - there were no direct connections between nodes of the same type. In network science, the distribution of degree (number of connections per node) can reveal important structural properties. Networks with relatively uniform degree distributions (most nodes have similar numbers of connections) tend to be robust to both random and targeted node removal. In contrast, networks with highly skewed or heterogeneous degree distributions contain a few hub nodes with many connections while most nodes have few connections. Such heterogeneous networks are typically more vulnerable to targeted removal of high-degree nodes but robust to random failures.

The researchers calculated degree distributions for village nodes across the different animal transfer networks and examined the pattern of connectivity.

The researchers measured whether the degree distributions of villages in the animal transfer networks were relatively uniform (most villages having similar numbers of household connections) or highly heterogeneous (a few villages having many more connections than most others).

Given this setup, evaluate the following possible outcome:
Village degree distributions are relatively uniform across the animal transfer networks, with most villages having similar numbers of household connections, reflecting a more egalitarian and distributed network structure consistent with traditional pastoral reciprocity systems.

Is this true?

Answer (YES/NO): NO